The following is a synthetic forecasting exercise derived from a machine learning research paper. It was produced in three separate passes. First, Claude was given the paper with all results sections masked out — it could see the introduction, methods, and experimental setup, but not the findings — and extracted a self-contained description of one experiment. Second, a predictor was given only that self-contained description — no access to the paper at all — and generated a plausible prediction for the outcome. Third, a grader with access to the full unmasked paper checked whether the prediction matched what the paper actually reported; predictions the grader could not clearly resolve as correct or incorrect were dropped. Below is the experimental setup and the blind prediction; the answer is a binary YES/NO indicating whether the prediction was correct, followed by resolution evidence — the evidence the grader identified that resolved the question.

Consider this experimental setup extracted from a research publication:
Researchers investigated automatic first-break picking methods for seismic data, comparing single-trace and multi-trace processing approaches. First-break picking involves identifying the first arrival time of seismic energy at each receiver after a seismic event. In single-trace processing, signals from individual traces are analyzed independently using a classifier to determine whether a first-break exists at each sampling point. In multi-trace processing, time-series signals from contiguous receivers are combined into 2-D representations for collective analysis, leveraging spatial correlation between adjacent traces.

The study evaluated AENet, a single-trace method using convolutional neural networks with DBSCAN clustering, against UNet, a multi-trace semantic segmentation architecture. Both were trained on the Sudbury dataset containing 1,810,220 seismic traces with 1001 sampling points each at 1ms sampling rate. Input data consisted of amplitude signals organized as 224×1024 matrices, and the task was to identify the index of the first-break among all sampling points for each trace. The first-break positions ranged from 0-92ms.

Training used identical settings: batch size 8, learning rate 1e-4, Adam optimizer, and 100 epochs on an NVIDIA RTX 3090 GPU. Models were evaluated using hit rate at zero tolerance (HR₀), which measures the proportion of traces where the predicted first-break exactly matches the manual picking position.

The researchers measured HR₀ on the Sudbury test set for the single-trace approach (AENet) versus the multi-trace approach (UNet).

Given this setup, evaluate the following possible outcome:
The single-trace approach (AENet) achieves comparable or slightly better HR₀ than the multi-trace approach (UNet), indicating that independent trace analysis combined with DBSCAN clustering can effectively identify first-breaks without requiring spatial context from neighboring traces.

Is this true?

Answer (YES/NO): NO